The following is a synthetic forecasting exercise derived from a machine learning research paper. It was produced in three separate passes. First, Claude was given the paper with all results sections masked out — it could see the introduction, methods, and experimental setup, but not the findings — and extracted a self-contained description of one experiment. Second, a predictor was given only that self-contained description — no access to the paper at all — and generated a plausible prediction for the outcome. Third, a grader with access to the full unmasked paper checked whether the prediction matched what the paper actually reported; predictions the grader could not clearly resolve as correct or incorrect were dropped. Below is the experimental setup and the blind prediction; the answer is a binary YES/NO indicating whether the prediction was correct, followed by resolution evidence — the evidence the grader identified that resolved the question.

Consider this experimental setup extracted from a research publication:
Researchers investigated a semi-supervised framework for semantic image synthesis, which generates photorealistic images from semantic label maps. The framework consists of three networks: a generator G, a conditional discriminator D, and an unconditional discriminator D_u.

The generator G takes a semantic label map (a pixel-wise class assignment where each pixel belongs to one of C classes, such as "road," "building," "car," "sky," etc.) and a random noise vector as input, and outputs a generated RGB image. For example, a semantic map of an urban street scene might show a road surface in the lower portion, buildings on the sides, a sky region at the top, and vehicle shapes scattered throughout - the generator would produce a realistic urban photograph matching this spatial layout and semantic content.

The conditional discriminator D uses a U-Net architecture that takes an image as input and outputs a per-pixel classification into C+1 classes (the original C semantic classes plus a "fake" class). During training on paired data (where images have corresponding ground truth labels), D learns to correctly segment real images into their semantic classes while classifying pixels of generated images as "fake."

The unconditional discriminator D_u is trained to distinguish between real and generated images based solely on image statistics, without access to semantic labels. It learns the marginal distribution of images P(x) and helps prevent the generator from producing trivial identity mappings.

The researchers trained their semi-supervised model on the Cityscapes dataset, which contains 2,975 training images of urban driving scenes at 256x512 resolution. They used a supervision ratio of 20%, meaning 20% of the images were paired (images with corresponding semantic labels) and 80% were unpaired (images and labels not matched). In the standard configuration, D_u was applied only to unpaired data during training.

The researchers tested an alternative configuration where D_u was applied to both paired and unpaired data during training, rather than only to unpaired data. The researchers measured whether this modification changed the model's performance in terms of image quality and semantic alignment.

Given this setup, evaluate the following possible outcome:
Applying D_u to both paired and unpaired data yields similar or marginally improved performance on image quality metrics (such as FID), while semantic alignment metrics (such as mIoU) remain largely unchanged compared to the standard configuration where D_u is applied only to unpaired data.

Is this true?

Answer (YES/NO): YES